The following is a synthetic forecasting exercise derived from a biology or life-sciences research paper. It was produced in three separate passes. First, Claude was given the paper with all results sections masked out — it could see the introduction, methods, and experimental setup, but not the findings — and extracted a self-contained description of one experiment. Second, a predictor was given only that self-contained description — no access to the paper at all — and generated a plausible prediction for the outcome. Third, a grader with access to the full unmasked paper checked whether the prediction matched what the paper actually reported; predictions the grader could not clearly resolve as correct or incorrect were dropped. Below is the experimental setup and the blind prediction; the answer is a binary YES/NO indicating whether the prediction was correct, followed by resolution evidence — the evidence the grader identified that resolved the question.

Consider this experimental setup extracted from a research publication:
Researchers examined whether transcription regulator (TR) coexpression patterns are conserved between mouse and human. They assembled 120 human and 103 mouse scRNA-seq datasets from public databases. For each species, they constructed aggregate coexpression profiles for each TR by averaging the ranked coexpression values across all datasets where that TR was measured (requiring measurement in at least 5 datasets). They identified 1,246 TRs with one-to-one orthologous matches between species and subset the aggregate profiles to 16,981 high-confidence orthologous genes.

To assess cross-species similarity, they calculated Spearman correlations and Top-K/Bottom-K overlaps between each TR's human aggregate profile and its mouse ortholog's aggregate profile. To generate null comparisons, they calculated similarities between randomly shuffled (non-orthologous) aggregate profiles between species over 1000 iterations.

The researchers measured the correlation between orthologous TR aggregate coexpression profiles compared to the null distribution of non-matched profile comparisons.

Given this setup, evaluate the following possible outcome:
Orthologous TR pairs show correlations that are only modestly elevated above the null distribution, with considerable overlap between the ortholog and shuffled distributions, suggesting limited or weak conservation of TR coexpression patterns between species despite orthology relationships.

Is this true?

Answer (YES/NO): NO